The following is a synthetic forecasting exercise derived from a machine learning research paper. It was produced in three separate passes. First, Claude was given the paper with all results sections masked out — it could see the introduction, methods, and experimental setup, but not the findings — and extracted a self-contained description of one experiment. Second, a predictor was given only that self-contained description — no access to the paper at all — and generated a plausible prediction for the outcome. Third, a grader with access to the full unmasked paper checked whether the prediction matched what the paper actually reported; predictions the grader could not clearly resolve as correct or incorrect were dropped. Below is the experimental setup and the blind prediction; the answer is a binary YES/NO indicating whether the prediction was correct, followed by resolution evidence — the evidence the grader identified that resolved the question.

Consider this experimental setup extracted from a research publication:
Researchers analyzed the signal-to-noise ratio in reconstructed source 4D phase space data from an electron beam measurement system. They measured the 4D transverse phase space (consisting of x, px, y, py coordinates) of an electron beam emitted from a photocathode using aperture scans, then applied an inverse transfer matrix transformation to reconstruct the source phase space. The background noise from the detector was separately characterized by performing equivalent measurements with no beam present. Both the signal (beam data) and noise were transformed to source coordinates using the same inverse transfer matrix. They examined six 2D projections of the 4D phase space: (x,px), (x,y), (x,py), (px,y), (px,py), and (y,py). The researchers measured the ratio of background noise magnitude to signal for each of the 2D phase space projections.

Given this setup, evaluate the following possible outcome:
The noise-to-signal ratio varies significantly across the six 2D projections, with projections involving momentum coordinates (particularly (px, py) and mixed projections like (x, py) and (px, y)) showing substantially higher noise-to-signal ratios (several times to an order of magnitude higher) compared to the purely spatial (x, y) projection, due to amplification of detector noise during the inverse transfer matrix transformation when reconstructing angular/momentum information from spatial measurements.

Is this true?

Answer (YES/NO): NO